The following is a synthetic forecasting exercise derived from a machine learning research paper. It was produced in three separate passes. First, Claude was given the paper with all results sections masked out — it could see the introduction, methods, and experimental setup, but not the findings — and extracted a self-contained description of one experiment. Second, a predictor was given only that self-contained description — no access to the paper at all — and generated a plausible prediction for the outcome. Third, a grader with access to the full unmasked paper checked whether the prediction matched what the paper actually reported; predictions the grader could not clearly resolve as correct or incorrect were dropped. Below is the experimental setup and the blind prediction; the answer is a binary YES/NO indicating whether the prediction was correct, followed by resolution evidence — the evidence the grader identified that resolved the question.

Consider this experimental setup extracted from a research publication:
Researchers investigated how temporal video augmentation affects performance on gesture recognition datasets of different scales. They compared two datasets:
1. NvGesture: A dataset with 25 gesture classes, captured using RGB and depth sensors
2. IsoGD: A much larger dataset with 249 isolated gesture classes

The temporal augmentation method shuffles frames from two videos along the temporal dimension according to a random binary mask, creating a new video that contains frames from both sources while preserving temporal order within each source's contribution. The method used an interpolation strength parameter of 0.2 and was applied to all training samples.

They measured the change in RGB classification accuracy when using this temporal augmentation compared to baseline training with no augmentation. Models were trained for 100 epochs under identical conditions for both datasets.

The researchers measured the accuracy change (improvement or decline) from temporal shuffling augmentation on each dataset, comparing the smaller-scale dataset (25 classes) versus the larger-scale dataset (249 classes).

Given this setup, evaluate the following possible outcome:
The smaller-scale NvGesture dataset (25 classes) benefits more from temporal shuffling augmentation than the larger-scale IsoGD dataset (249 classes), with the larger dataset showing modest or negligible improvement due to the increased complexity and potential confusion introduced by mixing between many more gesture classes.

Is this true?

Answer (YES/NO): NO